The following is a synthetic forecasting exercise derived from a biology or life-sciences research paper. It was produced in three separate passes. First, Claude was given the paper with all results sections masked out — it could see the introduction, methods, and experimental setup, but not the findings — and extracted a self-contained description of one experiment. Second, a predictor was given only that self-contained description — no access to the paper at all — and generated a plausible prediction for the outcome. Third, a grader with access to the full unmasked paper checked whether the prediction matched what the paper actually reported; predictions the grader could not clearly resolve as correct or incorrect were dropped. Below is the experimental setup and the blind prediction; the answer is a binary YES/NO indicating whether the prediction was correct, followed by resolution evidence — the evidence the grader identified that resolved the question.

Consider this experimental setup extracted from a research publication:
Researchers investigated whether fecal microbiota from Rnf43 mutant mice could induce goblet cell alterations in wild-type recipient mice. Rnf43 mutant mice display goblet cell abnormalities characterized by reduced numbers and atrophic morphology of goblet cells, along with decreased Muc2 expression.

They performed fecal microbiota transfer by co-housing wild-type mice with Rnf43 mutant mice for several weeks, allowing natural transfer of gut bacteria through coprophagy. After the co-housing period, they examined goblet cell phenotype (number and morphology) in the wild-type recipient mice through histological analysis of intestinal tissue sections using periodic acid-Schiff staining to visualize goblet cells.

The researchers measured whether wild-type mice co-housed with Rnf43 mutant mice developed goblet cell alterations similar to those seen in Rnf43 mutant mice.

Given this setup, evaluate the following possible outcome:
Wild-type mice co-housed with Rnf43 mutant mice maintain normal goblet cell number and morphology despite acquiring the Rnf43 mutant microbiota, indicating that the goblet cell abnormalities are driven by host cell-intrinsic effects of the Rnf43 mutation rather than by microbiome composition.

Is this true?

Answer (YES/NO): YES